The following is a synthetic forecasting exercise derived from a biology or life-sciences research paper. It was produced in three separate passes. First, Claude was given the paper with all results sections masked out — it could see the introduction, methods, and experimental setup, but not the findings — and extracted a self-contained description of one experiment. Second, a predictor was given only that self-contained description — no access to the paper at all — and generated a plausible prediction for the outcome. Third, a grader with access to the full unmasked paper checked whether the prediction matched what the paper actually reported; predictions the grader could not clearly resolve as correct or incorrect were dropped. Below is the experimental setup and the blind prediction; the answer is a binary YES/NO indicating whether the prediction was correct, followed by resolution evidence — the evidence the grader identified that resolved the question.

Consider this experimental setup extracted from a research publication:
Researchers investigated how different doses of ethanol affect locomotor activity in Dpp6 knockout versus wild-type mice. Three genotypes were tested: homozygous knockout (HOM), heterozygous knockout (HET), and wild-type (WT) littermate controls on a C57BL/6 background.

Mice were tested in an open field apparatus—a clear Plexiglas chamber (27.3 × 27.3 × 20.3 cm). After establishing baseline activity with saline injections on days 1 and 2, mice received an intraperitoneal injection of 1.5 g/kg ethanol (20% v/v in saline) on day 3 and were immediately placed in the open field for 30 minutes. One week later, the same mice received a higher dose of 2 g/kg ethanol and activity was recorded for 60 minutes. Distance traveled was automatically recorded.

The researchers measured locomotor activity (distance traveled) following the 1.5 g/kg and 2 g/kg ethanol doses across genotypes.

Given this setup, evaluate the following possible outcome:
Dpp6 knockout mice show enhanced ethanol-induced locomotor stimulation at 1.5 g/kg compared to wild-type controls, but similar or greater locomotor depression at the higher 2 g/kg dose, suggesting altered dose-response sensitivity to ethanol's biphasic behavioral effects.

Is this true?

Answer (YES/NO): NO